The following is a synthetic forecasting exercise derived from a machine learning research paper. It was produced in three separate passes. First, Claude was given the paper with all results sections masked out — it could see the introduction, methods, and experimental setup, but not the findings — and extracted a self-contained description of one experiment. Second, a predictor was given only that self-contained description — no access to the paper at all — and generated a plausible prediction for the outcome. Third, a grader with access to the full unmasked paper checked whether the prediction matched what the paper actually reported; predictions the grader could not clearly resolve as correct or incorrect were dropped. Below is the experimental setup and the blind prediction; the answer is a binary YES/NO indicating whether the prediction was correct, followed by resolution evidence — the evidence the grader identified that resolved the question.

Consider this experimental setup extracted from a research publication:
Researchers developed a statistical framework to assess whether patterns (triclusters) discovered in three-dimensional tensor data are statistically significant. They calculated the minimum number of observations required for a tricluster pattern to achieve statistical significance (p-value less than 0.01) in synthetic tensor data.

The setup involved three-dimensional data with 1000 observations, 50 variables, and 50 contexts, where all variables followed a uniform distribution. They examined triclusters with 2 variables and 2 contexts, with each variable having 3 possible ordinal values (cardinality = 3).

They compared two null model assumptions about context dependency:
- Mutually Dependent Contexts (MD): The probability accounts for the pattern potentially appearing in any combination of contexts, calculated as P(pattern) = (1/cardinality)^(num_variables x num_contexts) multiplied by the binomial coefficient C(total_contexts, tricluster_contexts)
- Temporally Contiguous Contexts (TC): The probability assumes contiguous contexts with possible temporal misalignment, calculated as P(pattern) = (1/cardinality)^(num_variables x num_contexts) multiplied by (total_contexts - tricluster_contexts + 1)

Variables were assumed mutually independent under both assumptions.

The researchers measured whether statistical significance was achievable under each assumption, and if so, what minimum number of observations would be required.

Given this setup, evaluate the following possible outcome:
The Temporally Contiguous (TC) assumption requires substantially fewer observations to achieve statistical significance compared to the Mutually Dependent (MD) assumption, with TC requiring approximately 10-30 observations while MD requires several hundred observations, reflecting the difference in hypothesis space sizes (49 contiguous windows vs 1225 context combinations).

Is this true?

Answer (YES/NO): NO